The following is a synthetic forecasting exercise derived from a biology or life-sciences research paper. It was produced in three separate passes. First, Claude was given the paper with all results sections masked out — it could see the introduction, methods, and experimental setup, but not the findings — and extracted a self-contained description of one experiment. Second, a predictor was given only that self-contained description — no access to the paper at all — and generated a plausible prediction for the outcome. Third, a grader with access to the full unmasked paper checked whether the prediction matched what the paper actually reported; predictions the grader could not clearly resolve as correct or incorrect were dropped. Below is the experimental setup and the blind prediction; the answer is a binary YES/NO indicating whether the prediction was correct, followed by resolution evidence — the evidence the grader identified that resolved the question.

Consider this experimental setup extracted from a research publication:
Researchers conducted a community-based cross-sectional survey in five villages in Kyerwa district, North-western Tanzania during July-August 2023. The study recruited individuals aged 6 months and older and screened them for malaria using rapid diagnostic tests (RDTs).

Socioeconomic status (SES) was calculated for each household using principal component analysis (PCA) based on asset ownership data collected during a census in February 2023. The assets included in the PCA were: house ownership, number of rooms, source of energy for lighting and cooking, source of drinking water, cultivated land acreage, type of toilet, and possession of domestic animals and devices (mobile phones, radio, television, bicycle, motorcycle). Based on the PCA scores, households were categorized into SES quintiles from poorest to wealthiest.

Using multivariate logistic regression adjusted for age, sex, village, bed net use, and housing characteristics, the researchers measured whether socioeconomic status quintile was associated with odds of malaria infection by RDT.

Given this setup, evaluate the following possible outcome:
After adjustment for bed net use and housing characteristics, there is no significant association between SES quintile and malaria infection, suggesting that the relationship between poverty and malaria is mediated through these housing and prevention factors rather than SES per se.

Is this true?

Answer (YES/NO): NO